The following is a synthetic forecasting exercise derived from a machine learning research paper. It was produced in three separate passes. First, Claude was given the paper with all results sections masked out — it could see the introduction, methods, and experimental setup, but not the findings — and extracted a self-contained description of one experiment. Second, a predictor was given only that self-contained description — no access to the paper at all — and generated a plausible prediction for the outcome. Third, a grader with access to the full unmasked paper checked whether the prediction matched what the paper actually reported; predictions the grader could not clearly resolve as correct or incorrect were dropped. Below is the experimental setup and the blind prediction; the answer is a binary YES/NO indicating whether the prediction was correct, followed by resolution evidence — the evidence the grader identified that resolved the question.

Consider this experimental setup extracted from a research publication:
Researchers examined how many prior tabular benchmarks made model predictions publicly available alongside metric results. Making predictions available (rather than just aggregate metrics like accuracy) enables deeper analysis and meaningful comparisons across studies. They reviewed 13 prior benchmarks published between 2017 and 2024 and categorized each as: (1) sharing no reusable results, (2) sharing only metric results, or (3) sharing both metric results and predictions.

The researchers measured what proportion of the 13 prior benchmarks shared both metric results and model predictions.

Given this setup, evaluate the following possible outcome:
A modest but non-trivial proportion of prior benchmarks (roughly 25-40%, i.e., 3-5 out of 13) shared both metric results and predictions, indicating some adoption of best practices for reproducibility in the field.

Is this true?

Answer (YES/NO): NO